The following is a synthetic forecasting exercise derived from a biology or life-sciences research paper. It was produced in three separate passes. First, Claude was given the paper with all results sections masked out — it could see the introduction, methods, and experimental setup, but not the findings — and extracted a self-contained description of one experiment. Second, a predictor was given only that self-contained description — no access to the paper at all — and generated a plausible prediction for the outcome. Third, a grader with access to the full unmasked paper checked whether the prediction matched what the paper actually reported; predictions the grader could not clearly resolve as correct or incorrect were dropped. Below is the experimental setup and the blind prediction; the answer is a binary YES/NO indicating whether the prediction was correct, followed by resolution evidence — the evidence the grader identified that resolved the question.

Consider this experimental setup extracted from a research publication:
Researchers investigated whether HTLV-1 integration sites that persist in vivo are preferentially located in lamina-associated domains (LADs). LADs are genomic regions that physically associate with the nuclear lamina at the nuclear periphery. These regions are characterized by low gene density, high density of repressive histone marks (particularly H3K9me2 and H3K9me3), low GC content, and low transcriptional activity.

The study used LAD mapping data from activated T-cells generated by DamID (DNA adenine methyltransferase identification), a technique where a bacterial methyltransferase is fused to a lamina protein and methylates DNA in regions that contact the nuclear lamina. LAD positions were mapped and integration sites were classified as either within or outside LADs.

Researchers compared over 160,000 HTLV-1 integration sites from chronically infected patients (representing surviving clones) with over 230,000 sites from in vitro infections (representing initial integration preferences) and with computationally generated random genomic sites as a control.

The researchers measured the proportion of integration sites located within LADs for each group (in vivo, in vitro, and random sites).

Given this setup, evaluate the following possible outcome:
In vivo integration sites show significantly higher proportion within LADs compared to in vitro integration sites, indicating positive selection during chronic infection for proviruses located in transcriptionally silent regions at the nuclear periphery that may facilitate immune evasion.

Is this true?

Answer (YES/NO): YES